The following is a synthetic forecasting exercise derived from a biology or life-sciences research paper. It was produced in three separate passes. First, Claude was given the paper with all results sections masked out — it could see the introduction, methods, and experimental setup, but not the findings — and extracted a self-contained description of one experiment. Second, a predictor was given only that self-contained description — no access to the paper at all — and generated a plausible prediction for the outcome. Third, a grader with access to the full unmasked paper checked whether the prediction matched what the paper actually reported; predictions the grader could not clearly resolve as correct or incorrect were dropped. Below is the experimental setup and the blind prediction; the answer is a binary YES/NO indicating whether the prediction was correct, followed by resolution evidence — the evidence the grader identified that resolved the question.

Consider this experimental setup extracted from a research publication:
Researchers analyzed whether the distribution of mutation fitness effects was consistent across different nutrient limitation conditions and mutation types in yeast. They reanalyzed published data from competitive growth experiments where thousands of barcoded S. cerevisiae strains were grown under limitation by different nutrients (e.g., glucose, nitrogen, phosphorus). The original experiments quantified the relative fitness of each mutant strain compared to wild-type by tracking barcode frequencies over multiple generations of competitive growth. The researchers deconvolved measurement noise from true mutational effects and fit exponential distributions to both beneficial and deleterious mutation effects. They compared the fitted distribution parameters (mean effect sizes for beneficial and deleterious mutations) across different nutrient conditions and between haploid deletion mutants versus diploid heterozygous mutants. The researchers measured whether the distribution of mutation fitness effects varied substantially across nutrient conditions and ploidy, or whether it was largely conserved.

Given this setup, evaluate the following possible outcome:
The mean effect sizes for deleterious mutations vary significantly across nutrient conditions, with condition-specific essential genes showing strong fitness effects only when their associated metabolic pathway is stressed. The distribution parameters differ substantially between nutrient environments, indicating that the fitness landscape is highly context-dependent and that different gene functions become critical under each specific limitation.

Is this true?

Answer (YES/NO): NO